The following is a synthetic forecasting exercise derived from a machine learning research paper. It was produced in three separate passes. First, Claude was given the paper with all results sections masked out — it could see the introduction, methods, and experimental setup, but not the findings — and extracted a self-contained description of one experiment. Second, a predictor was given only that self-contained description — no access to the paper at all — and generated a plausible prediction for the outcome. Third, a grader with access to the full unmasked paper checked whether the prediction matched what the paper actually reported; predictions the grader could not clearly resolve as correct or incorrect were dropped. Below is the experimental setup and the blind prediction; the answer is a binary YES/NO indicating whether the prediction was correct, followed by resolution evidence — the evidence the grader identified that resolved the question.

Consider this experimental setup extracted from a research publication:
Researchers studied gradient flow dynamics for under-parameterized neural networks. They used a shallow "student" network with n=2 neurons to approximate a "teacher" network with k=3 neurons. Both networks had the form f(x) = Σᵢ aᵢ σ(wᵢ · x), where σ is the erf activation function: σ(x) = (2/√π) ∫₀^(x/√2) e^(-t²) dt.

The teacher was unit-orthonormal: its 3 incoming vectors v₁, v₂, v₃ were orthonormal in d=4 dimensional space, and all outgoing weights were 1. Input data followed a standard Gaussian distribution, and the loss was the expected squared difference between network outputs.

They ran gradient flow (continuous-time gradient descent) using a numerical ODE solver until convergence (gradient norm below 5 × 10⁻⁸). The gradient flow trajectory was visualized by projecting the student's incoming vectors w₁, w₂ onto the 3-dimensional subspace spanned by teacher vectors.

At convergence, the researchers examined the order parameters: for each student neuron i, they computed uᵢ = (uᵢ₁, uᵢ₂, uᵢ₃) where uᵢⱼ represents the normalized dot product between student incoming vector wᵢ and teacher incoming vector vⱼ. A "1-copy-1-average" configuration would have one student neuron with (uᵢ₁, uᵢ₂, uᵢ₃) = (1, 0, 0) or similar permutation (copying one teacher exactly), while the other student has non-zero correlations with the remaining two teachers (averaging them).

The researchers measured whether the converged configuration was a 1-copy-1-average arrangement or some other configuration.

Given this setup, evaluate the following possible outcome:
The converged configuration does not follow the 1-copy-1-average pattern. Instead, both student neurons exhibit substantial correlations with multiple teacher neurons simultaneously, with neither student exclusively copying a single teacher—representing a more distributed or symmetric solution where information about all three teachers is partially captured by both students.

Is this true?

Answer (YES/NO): NO